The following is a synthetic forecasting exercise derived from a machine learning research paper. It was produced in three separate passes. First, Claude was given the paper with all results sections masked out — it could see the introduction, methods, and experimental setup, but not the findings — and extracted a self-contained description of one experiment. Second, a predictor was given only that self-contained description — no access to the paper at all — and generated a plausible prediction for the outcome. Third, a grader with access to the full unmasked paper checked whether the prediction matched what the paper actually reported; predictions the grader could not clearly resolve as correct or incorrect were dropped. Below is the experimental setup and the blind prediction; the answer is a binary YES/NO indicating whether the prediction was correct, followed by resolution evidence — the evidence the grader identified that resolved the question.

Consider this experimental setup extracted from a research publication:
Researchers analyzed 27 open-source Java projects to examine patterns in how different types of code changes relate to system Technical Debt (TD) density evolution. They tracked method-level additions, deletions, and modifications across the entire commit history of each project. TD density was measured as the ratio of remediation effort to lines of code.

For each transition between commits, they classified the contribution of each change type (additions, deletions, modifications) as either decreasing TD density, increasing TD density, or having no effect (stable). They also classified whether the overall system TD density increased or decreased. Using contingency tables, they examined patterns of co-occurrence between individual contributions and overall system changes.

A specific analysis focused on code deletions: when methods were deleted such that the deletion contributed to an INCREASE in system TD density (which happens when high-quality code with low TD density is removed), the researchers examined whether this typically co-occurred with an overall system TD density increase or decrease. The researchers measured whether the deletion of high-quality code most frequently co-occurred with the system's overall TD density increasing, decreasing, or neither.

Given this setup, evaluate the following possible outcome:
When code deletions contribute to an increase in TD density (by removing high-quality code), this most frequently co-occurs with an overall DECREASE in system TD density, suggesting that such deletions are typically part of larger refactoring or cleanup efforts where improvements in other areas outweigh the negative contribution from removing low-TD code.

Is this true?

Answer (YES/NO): NO